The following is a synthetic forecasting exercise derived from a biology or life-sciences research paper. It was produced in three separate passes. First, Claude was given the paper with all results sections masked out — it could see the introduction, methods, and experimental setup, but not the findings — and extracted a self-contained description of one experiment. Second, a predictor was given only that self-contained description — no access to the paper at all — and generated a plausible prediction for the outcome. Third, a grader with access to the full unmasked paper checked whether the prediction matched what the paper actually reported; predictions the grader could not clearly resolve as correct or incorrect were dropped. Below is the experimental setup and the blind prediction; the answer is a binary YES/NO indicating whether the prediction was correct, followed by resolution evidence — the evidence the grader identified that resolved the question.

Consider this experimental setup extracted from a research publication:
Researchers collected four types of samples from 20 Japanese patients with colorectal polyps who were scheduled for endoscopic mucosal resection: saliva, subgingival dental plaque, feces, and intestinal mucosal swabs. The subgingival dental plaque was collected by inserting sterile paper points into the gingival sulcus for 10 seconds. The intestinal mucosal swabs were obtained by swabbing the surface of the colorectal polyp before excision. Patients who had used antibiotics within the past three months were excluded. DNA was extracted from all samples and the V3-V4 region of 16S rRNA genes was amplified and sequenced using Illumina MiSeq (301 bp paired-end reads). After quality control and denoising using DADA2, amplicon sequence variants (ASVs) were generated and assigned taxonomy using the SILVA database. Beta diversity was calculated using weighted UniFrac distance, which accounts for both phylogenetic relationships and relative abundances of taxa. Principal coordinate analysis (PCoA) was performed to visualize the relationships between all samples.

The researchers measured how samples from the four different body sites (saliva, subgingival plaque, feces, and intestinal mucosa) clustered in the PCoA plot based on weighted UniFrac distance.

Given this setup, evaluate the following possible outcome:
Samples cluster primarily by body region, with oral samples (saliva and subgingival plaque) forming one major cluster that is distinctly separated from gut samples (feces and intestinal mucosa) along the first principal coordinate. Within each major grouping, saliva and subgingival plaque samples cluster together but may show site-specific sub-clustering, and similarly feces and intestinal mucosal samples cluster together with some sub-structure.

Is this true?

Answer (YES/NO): YES